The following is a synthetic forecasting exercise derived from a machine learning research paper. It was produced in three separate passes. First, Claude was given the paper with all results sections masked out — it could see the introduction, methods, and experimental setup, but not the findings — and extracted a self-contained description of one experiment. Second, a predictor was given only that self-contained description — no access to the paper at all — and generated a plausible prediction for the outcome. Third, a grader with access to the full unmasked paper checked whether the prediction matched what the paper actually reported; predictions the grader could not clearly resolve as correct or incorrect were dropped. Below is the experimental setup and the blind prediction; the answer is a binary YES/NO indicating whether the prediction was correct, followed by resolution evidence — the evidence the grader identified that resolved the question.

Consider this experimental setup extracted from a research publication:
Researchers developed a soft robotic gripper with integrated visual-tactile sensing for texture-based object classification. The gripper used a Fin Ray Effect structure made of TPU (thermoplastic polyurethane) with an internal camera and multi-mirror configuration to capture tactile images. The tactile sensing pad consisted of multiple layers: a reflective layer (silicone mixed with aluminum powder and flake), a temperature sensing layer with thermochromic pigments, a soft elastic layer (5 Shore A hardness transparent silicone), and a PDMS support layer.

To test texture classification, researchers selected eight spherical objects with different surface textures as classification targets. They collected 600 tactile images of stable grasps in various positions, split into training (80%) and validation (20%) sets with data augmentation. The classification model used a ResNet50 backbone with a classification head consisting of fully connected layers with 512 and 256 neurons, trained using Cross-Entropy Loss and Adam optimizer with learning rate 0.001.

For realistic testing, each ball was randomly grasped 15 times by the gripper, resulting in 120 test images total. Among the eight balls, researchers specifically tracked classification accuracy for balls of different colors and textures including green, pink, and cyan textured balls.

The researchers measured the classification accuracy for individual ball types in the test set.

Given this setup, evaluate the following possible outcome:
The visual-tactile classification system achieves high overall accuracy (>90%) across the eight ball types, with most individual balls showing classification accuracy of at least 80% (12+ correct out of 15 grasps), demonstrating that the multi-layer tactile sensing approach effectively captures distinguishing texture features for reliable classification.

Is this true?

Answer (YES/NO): NO